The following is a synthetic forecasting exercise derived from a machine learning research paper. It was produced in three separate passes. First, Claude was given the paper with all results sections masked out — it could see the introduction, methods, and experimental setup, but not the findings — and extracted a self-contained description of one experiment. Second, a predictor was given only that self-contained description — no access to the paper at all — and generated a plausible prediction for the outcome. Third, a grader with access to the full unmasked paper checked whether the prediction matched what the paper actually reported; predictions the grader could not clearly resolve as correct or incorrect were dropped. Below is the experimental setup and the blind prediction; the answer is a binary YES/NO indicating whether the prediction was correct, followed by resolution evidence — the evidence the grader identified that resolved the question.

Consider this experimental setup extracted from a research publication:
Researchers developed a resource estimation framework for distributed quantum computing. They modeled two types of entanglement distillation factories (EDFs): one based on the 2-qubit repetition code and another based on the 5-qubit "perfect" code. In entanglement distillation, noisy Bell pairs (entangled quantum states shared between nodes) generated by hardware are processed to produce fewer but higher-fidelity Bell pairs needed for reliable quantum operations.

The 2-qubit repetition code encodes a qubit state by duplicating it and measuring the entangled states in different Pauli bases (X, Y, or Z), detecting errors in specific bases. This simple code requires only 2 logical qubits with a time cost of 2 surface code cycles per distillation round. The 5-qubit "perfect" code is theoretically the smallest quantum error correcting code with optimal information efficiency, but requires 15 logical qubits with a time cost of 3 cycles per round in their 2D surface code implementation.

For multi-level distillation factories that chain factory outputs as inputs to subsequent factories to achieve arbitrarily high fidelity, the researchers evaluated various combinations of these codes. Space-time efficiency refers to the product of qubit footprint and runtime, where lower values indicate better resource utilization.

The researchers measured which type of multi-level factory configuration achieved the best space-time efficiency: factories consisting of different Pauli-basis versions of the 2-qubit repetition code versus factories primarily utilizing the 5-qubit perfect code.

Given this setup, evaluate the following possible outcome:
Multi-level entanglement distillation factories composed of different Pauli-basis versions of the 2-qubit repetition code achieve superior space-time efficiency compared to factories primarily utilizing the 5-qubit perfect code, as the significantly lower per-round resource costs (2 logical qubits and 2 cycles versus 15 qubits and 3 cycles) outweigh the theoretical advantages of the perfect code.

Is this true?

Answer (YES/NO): YES